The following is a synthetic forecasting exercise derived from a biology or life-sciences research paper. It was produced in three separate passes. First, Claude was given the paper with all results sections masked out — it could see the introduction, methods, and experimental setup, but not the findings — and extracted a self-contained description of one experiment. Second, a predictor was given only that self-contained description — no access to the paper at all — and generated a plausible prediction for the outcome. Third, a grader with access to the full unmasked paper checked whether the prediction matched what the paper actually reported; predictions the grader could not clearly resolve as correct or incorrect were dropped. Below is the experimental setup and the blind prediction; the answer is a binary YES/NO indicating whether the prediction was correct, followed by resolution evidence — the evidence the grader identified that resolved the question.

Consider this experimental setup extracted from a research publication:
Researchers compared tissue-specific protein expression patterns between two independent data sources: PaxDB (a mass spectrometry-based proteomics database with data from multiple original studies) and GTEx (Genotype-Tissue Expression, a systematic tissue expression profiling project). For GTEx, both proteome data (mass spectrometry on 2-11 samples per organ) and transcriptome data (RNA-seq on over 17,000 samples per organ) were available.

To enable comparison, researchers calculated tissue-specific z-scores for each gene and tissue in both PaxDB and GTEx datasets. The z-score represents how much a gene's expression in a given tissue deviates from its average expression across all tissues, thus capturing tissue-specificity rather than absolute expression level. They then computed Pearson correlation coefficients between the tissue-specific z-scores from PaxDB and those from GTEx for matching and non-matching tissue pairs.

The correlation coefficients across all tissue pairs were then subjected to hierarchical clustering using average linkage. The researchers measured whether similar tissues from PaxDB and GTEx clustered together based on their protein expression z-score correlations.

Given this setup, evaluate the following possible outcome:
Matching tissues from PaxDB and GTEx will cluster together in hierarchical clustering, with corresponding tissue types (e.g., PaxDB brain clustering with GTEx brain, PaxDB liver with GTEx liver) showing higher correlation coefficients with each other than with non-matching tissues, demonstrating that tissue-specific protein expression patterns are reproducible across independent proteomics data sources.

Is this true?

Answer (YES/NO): YES